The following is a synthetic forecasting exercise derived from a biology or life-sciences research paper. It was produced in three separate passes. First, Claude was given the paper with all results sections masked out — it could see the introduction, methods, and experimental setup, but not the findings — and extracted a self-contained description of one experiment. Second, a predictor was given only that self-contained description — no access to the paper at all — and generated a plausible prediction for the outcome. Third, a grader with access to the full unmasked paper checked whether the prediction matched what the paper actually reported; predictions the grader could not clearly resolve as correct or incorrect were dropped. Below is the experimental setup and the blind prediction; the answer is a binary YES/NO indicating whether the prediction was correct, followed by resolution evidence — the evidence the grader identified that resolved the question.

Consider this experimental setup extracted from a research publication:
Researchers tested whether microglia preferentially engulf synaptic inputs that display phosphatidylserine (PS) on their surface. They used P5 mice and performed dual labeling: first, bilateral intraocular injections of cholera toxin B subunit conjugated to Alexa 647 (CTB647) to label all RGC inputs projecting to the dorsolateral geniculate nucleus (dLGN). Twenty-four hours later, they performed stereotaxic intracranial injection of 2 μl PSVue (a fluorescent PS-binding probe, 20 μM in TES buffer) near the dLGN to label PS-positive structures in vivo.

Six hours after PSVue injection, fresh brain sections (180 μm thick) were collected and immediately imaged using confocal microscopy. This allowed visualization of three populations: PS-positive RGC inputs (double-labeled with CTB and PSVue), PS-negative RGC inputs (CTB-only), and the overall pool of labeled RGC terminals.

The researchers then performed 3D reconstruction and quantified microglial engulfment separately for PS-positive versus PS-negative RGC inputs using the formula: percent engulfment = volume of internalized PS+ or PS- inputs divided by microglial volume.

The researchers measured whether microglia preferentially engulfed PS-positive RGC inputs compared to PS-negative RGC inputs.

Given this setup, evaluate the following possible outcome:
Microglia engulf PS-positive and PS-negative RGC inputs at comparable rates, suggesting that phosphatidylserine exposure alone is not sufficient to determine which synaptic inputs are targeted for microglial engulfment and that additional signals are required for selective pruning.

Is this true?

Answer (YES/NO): NO